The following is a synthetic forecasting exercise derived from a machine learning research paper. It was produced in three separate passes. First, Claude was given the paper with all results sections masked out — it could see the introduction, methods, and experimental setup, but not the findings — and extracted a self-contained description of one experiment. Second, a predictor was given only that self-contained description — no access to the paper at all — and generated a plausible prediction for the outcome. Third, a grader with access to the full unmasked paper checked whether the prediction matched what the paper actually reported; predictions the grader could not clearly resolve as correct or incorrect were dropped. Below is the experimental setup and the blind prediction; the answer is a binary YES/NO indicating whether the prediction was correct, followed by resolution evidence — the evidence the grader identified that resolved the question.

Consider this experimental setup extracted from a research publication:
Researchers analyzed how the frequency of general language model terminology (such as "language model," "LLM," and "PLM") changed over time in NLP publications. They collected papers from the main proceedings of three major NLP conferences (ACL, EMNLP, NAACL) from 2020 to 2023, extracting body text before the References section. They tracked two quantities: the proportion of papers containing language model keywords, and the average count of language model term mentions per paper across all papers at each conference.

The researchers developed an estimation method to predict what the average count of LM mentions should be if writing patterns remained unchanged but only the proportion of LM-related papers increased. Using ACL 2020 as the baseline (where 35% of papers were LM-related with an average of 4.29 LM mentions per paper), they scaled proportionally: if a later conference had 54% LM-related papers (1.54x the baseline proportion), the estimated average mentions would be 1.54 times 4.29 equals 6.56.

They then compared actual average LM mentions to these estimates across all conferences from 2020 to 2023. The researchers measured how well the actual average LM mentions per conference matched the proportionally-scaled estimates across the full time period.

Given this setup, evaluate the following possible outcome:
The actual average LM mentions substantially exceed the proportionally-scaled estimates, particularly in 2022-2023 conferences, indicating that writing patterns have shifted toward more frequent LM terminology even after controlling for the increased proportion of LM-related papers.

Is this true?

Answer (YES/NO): YES